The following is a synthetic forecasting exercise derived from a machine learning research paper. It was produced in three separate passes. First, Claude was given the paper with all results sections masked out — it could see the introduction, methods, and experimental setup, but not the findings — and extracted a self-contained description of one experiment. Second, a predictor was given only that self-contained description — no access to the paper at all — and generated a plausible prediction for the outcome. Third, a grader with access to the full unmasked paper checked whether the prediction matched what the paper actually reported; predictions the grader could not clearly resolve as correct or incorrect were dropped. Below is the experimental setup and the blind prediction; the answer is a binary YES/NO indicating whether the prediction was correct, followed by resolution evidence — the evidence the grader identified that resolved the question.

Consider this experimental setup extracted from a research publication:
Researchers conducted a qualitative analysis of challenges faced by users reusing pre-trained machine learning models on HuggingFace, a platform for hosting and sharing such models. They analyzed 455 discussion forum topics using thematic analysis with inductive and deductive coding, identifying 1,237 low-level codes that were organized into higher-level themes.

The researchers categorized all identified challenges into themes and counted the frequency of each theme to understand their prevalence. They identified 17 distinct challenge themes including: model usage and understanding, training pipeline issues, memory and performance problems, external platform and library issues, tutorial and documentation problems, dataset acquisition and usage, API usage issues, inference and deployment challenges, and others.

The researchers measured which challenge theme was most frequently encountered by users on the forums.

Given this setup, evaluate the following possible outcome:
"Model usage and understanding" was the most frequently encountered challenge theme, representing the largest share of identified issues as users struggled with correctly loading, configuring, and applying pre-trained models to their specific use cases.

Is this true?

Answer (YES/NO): YES